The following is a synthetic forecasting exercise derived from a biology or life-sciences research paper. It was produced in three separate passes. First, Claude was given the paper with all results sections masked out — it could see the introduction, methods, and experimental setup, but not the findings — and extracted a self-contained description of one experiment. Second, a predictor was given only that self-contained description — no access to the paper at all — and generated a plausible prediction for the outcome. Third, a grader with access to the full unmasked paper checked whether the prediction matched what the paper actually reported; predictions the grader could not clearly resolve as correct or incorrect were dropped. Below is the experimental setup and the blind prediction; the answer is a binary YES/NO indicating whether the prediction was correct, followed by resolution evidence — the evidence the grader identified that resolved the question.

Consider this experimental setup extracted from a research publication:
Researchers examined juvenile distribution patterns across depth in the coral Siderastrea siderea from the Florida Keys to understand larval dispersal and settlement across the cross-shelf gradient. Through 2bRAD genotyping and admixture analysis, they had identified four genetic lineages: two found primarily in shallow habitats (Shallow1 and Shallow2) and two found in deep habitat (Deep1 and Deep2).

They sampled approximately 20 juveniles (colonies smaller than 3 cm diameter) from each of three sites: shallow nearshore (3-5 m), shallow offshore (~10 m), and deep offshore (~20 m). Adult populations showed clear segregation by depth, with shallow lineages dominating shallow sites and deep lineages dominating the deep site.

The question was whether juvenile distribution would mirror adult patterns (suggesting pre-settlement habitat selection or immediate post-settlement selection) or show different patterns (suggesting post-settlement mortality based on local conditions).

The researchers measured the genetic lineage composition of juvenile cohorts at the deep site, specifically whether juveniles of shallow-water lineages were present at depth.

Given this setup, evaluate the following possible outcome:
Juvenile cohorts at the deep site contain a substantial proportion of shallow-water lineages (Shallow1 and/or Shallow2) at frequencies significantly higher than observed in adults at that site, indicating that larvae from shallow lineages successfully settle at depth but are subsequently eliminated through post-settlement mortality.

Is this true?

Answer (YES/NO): YES